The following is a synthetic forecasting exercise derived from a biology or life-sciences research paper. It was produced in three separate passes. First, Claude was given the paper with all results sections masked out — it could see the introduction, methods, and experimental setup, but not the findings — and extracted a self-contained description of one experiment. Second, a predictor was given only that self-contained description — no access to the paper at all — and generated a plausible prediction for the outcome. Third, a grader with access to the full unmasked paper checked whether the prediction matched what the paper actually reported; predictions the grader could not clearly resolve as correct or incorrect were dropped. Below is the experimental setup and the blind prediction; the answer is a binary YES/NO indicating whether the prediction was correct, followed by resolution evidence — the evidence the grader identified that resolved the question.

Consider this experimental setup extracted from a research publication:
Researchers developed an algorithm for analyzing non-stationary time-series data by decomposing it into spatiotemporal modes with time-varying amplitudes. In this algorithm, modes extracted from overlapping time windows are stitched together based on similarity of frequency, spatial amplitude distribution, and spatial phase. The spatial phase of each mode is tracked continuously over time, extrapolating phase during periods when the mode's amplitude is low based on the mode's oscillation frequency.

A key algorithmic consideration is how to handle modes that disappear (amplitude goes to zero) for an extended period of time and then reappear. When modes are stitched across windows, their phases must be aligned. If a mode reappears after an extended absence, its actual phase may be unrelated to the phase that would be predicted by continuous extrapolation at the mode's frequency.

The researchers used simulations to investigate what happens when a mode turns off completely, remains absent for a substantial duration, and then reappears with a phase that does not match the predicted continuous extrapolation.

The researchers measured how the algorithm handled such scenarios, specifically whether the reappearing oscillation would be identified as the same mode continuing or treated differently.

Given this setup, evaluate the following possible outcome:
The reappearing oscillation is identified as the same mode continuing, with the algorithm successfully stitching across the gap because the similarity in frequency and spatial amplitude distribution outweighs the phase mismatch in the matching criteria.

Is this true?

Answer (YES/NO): NO